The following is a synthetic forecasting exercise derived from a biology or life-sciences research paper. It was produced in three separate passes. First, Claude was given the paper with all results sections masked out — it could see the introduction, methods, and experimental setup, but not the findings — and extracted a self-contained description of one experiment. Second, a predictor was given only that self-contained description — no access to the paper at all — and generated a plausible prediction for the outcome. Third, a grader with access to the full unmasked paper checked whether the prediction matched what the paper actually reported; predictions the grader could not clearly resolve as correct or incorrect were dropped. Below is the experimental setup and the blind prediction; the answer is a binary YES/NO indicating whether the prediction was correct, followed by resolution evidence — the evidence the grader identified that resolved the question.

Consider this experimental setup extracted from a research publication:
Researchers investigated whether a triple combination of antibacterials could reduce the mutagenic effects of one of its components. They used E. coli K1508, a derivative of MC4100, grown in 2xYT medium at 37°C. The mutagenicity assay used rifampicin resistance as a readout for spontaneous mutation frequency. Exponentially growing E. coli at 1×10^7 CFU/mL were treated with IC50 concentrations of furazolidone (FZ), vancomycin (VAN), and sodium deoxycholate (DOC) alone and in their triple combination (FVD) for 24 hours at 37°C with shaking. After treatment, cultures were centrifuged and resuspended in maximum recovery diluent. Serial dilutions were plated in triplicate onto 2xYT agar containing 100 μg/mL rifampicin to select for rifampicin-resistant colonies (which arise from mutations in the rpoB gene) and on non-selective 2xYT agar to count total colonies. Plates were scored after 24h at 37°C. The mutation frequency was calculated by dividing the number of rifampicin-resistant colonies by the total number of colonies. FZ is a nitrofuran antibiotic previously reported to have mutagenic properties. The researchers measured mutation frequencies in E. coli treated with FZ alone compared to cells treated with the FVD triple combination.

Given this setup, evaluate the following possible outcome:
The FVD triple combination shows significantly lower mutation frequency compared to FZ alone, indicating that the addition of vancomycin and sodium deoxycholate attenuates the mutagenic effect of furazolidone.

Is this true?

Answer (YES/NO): YES